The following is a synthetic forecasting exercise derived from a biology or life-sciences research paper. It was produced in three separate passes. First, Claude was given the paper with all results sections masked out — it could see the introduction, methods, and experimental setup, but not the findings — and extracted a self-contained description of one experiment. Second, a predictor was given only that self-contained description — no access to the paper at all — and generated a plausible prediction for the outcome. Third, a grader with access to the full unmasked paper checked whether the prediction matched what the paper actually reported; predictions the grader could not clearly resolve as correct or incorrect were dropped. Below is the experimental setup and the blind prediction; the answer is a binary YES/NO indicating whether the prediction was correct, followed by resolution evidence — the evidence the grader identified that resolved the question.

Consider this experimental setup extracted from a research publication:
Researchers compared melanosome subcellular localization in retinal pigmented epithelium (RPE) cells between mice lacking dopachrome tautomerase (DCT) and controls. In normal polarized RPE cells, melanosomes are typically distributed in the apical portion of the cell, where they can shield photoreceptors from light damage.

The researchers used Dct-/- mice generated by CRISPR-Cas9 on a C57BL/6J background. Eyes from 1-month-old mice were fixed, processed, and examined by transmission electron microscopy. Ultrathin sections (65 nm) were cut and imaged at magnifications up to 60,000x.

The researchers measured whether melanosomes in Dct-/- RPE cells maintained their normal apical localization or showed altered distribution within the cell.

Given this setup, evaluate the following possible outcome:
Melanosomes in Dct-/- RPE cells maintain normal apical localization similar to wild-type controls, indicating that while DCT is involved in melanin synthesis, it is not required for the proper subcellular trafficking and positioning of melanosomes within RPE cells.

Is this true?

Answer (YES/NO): YES